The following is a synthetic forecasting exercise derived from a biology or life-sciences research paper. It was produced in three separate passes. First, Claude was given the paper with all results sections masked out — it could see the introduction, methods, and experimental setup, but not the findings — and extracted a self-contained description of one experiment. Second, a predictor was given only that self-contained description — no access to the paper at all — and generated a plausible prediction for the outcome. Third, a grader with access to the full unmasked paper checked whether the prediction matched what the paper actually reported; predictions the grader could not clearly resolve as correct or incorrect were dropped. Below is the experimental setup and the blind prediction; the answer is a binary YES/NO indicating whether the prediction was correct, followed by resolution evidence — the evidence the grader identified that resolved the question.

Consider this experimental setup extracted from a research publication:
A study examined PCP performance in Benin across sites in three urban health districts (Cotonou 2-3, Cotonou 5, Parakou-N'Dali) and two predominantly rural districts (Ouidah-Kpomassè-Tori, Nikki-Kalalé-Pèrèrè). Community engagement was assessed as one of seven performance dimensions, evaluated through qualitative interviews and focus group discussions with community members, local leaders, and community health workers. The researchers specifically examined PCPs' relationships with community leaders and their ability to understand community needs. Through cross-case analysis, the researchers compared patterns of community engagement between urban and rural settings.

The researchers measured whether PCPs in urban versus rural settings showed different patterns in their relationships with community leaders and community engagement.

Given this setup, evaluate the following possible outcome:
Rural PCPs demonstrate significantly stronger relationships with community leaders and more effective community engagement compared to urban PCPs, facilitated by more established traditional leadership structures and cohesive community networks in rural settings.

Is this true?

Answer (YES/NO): NO